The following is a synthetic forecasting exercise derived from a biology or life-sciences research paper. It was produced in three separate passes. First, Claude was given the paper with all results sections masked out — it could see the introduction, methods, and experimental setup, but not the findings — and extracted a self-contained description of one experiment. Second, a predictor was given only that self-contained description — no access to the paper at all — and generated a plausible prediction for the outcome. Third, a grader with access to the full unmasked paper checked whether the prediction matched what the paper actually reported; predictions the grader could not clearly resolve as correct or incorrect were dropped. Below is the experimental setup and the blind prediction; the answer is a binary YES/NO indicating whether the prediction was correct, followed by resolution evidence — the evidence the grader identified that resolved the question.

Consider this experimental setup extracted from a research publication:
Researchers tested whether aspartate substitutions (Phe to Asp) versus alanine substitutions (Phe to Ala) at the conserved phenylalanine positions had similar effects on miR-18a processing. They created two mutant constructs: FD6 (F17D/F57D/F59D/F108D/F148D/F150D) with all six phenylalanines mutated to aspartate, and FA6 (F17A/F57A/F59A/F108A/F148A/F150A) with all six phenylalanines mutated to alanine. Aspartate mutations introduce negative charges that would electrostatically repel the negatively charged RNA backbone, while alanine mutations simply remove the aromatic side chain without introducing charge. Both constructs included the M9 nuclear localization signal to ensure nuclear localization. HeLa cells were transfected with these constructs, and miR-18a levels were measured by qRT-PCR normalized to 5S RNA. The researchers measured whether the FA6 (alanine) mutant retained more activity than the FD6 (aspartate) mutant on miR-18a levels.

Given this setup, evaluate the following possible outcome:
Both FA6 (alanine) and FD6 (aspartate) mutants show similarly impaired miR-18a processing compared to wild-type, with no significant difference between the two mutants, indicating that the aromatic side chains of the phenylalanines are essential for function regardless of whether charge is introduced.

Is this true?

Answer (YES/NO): YES